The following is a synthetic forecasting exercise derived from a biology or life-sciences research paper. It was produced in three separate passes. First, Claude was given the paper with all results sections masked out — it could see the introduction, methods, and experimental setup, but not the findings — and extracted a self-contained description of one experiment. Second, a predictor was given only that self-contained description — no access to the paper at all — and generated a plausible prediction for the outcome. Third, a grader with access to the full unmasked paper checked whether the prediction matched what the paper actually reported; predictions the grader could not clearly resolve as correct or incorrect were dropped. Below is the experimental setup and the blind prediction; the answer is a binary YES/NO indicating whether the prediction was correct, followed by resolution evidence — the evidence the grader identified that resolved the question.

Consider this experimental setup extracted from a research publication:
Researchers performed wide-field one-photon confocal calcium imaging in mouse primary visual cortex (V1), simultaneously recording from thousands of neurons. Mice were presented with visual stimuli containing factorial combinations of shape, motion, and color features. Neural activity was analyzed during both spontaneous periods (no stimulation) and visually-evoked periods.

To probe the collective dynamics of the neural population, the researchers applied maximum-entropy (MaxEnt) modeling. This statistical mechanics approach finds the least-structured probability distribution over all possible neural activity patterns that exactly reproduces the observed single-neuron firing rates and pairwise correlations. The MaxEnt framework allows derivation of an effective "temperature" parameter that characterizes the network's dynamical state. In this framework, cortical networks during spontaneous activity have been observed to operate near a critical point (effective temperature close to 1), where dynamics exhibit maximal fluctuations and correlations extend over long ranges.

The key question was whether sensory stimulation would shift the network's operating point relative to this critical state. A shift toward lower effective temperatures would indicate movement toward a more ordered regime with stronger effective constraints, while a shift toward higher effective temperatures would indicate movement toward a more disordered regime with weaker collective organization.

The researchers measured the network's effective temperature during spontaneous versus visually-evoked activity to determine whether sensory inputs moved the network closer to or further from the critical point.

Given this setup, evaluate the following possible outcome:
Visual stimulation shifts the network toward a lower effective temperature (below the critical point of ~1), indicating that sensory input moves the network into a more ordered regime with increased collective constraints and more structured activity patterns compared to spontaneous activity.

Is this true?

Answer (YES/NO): NO